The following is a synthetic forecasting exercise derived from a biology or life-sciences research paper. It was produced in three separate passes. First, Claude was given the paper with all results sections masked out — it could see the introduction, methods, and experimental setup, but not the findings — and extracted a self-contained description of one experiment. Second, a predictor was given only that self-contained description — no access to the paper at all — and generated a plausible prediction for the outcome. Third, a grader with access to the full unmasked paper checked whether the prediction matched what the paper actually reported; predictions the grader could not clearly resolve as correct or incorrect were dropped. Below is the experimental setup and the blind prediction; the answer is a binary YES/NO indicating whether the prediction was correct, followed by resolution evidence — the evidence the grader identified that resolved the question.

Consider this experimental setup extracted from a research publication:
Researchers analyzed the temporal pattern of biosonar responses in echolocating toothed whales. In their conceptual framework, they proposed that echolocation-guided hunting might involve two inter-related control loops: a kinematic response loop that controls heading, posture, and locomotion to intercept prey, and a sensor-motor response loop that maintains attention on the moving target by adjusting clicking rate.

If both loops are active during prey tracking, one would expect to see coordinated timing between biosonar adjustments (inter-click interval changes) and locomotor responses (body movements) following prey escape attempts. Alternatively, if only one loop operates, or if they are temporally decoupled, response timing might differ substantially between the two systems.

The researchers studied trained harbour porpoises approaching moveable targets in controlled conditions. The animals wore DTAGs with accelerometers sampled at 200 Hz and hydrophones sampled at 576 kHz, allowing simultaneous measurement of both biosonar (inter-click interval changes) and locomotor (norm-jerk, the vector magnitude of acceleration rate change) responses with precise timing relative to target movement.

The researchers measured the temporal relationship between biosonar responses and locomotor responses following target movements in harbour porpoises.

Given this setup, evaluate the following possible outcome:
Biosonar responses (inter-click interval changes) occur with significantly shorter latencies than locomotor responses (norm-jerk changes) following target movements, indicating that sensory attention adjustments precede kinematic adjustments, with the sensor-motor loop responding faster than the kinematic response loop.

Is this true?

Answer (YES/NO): NO